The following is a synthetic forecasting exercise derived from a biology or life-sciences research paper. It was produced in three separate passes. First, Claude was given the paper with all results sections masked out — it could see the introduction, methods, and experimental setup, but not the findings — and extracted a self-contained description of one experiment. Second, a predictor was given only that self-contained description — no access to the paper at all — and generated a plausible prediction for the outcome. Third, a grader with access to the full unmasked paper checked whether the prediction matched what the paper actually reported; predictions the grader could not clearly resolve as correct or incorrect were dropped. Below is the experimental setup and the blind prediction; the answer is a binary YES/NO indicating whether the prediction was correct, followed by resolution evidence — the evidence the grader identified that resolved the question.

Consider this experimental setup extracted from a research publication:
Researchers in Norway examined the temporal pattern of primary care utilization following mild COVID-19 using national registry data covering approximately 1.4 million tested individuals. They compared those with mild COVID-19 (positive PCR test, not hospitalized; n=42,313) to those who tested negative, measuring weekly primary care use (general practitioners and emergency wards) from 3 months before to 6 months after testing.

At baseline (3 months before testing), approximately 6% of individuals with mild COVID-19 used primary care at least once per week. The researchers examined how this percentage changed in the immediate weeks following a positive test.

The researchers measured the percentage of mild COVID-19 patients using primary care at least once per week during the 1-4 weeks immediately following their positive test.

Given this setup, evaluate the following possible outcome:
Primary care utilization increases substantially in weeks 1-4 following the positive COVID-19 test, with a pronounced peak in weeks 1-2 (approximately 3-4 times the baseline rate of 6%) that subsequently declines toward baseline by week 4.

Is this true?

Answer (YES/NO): NO